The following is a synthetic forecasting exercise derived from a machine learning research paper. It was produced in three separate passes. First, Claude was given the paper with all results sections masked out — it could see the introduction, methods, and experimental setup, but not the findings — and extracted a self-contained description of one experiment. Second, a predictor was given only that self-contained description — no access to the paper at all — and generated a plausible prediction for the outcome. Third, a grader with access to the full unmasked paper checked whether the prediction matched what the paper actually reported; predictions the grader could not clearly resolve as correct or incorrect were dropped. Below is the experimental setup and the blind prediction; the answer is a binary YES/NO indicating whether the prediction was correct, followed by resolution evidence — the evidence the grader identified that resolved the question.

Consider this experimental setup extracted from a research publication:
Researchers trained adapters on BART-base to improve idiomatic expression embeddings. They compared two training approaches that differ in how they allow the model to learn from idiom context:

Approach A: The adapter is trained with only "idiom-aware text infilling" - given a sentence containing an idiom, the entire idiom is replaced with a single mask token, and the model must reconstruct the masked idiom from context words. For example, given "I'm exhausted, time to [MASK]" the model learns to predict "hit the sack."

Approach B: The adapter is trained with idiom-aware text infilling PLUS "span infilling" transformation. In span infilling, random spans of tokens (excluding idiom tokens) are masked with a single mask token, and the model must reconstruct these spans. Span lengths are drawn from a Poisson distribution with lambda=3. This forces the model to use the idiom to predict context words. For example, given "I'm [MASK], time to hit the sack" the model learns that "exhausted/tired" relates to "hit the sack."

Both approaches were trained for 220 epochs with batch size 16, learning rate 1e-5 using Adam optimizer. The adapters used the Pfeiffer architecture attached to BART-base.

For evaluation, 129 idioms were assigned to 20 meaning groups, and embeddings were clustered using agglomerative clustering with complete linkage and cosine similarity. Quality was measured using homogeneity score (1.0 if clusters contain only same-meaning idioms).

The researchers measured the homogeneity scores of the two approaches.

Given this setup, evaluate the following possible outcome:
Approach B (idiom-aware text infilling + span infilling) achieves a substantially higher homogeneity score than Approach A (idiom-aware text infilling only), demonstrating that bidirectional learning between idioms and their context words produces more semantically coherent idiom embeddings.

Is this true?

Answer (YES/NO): NO